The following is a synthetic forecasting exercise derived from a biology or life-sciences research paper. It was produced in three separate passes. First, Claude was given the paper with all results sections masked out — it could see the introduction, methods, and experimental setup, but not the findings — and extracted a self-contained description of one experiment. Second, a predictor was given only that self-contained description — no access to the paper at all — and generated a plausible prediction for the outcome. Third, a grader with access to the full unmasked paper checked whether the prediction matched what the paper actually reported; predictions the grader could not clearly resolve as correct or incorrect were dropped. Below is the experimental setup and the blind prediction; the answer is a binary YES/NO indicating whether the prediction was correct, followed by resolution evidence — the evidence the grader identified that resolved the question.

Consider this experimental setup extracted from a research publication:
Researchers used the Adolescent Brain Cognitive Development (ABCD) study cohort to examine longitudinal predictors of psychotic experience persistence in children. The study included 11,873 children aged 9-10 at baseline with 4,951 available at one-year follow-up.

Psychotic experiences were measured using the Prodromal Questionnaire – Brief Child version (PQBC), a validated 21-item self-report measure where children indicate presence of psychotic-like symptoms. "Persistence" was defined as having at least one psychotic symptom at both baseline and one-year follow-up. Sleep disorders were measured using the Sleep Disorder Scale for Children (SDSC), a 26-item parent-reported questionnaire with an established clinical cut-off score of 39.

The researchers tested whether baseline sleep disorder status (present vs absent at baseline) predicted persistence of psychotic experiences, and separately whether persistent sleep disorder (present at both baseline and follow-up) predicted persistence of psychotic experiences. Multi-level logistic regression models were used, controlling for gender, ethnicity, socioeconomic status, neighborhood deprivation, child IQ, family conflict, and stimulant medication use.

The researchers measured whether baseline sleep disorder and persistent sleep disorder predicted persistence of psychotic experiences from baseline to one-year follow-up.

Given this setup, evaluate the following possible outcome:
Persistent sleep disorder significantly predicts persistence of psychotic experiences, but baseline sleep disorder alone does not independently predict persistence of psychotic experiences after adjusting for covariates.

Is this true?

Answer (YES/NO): NO